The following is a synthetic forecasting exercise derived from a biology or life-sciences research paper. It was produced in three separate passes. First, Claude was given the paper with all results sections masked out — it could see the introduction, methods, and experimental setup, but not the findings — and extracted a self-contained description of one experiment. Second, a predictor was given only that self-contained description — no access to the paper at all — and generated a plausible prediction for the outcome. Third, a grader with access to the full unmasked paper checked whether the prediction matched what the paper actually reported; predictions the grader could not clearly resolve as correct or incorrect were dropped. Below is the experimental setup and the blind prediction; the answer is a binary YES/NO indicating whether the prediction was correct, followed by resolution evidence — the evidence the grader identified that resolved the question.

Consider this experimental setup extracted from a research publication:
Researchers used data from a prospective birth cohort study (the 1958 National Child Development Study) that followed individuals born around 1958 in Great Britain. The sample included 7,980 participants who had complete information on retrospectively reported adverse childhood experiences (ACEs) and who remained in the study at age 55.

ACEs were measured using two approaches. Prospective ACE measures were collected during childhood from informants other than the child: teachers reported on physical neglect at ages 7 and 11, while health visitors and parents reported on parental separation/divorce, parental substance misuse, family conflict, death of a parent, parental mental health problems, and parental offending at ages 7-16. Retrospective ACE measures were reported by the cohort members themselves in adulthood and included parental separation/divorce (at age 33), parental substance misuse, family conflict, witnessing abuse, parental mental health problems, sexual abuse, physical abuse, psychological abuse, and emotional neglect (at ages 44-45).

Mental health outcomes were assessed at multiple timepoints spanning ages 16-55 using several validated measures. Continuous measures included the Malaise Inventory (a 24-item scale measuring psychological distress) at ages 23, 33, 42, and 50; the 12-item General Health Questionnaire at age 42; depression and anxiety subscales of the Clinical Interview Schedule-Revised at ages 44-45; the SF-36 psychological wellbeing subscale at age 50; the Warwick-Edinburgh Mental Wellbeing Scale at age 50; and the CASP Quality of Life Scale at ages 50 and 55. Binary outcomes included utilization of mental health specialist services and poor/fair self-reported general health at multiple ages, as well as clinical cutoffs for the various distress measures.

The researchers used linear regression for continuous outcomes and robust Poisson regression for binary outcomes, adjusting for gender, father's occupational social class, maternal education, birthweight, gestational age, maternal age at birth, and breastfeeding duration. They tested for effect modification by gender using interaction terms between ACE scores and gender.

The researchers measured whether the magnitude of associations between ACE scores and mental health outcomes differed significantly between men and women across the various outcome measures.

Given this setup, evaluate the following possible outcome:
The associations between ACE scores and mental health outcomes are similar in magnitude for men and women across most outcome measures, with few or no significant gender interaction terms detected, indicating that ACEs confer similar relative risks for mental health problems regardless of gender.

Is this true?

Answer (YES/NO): YES